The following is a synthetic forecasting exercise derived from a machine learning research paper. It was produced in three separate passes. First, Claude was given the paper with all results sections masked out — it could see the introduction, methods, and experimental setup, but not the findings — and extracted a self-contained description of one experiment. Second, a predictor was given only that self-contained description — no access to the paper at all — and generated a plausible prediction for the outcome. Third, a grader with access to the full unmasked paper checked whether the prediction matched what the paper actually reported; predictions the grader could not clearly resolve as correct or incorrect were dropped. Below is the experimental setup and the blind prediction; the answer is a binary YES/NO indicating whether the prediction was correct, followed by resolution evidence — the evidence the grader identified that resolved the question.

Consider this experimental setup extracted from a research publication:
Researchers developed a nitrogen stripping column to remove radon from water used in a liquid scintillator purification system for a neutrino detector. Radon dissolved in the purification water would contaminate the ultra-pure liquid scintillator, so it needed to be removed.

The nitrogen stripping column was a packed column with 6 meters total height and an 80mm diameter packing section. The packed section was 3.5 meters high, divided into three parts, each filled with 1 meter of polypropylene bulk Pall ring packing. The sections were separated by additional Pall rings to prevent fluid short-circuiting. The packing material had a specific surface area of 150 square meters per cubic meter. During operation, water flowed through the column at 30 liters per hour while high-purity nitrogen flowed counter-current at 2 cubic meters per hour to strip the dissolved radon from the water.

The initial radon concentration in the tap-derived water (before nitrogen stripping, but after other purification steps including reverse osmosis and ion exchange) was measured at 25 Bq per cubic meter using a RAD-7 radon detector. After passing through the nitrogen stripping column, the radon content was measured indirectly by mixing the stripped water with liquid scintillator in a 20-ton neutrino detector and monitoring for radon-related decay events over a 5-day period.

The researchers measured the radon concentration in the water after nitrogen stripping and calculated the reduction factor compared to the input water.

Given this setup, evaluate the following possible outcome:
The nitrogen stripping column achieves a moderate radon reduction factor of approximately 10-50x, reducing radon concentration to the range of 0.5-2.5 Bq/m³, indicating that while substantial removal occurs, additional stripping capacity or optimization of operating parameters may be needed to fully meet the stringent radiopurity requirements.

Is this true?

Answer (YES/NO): NO